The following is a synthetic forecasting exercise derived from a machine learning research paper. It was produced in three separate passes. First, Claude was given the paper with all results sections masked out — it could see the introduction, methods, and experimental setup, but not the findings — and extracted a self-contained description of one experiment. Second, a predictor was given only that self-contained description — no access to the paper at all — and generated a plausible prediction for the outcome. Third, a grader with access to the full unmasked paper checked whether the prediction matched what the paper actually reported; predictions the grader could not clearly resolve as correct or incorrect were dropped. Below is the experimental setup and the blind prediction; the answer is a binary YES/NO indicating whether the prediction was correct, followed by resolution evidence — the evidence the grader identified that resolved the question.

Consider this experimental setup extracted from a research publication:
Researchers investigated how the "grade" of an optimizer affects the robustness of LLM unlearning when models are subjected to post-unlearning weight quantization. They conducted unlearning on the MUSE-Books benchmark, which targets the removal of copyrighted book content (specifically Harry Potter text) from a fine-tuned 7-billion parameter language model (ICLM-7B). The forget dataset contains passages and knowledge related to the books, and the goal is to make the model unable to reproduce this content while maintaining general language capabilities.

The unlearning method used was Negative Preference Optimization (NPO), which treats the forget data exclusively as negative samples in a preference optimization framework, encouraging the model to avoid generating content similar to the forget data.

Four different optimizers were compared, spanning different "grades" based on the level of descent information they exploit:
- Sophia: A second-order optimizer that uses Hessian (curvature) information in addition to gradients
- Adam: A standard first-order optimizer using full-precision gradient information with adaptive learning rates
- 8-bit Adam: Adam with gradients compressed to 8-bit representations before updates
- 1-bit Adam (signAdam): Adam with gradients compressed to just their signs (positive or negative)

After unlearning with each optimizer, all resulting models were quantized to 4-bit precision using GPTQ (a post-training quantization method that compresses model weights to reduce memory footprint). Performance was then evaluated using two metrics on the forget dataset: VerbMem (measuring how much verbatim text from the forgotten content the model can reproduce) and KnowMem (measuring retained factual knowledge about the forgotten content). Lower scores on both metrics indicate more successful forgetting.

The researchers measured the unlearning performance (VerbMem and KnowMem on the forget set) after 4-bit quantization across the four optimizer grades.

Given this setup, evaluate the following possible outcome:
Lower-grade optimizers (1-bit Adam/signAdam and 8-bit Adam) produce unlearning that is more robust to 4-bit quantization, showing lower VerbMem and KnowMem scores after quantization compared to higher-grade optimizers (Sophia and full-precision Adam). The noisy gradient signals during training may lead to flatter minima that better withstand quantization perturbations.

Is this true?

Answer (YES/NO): YES